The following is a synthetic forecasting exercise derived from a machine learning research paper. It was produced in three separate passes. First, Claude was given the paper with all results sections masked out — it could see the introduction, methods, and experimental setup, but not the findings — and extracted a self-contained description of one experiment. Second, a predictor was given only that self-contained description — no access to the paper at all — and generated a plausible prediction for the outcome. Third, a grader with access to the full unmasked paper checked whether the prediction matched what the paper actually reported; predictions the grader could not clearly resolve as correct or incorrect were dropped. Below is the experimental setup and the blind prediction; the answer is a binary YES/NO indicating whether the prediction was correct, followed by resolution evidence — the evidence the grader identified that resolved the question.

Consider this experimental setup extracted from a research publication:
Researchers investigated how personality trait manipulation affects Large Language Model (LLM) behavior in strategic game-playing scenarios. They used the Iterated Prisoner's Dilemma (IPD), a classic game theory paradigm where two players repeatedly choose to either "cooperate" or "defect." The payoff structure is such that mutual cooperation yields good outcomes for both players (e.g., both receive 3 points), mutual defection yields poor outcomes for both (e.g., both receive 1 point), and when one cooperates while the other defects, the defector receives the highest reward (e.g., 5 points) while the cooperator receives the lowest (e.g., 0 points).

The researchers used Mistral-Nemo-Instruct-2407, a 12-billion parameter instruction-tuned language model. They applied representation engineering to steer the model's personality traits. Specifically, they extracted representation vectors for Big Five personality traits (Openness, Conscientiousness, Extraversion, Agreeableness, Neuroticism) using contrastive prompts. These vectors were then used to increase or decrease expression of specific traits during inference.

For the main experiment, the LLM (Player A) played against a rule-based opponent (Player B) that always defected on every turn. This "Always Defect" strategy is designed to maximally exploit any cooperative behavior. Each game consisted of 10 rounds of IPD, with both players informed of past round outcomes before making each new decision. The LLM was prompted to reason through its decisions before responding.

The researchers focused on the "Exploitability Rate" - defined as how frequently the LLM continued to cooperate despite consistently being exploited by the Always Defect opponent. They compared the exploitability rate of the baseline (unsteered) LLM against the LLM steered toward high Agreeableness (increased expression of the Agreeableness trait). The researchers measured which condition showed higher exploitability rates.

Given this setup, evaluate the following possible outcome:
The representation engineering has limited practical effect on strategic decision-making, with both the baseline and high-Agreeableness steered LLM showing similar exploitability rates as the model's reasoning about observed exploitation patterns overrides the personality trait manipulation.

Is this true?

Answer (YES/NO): NO